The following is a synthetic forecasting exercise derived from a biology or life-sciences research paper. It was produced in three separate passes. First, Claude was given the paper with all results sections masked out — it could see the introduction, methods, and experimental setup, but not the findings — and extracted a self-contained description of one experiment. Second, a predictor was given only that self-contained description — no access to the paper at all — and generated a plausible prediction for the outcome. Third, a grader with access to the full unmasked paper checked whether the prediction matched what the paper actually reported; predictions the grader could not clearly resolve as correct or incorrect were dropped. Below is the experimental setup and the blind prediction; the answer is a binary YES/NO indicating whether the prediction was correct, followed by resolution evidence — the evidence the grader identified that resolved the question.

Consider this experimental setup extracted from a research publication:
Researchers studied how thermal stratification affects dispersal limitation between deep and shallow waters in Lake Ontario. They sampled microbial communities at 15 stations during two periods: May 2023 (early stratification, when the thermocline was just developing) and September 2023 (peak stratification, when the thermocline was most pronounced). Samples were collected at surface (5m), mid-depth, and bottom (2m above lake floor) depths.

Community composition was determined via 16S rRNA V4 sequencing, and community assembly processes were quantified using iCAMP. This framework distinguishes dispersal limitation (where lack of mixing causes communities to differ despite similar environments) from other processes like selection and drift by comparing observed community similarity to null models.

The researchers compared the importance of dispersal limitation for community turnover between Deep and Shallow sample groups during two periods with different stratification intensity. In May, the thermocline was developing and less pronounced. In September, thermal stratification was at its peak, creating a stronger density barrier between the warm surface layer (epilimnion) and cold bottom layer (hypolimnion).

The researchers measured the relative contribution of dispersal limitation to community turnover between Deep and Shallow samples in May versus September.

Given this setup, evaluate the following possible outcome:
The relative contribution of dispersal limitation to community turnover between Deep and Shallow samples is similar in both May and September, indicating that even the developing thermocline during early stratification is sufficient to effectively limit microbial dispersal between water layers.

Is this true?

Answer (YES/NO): NO